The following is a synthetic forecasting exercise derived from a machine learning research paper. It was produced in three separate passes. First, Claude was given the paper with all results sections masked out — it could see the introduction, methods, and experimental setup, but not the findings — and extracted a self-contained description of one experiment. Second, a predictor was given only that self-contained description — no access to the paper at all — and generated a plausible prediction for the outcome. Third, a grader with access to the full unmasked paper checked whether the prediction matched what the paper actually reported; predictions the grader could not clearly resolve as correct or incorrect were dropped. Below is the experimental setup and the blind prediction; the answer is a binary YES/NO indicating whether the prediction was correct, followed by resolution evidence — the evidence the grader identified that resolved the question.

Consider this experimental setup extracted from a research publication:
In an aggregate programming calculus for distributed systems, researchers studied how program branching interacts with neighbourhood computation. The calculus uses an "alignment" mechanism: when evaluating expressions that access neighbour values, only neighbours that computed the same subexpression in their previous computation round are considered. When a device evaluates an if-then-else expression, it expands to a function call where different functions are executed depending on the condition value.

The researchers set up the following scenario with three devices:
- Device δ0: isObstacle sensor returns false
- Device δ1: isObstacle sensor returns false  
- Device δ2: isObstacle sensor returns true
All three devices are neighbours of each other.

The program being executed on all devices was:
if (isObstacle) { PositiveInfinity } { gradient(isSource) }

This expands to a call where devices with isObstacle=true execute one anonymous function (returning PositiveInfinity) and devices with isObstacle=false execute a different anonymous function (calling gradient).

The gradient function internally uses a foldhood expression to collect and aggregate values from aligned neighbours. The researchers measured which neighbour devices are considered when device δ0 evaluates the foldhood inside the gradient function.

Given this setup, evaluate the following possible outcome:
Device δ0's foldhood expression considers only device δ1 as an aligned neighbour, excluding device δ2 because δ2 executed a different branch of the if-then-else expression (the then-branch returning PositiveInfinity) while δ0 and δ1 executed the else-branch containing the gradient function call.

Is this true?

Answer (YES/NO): YES